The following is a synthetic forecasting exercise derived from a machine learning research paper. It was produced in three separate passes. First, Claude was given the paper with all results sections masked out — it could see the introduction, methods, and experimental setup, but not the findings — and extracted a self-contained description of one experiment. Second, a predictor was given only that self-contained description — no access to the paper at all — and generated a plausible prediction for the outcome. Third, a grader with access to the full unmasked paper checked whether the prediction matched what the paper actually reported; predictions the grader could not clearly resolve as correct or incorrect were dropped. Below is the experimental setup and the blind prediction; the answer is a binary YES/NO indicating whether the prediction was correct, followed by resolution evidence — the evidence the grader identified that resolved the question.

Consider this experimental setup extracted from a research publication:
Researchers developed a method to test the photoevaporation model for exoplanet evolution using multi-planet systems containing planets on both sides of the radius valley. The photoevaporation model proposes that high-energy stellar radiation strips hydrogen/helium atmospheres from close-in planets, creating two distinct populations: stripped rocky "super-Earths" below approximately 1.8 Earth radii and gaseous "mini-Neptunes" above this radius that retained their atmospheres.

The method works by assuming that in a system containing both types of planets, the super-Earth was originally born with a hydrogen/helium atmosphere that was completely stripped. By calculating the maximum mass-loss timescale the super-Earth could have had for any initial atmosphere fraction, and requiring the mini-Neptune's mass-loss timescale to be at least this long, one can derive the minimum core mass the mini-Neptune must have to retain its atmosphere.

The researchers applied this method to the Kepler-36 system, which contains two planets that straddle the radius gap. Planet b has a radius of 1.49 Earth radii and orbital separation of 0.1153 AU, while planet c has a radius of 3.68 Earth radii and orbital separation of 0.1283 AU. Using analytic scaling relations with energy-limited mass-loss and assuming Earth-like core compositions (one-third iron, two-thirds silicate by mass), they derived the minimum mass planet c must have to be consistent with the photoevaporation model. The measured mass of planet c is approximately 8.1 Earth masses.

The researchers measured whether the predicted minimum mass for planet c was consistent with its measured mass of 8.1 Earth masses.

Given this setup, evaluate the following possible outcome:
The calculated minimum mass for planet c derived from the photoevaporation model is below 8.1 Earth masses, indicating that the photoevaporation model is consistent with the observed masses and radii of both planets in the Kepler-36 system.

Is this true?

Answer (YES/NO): YES